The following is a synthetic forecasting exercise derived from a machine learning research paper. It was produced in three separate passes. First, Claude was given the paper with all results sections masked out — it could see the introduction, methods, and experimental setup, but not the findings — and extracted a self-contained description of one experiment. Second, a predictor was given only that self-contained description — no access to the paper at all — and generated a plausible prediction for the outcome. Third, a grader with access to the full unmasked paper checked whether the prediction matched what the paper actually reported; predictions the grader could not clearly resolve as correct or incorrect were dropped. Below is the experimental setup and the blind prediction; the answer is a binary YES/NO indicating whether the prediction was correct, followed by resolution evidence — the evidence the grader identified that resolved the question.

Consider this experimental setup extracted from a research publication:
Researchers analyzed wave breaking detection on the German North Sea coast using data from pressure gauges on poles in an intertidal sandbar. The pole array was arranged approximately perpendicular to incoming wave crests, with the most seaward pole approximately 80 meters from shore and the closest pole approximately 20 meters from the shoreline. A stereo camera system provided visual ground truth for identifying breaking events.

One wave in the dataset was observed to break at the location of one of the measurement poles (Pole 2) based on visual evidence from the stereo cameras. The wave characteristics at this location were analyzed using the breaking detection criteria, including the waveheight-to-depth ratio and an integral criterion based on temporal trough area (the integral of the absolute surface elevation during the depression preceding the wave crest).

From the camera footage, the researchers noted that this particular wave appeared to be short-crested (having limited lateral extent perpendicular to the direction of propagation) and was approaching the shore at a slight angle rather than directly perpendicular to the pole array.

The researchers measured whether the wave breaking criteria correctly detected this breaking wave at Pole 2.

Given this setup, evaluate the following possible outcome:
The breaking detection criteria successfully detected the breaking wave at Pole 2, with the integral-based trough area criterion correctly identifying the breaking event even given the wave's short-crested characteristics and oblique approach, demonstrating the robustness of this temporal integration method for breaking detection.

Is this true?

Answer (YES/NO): NO